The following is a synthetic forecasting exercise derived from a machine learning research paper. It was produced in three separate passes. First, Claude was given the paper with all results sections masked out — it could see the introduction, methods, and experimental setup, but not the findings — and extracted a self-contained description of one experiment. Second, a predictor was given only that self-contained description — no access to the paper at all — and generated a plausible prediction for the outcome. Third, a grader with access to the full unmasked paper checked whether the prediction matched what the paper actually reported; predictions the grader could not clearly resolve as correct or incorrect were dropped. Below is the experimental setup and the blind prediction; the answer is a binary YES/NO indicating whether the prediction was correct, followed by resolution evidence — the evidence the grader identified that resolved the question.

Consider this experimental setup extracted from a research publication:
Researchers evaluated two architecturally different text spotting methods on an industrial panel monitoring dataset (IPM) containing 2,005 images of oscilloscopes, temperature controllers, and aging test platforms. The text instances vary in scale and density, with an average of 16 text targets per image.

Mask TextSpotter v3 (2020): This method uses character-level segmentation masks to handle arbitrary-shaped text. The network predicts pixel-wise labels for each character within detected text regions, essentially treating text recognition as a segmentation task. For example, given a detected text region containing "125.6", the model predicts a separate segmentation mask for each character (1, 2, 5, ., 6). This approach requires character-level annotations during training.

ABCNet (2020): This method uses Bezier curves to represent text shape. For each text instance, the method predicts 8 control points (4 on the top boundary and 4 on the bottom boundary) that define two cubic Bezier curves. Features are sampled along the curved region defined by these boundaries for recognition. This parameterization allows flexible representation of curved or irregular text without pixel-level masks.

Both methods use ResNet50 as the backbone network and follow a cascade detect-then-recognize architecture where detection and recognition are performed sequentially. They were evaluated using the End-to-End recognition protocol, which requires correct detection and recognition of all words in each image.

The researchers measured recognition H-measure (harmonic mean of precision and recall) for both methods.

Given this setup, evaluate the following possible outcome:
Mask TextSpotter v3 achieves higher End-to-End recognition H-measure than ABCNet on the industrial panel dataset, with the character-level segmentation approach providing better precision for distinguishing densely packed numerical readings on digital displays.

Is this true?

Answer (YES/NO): NO